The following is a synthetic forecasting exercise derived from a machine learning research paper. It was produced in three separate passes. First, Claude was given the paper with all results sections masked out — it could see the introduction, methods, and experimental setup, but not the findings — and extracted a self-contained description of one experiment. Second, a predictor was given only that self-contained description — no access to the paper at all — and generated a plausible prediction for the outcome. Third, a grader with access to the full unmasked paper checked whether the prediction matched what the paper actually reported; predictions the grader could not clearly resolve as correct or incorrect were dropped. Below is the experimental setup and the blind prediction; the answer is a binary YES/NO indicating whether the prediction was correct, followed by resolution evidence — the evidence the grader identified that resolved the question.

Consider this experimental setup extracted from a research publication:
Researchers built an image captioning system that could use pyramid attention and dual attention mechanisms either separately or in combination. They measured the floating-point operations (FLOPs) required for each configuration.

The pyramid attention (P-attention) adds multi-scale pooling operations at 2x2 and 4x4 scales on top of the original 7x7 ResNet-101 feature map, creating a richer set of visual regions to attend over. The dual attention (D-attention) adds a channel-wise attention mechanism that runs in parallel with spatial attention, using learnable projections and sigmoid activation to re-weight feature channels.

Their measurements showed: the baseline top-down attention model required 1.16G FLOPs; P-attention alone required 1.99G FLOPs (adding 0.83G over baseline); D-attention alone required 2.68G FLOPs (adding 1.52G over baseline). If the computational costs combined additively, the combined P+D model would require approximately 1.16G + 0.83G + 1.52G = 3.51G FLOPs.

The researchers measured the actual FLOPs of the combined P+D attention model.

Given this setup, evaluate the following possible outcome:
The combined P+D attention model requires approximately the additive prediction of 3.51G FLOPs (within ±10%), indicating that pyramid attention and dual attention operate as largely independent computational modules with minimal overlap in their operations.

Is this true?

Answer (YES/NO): NO